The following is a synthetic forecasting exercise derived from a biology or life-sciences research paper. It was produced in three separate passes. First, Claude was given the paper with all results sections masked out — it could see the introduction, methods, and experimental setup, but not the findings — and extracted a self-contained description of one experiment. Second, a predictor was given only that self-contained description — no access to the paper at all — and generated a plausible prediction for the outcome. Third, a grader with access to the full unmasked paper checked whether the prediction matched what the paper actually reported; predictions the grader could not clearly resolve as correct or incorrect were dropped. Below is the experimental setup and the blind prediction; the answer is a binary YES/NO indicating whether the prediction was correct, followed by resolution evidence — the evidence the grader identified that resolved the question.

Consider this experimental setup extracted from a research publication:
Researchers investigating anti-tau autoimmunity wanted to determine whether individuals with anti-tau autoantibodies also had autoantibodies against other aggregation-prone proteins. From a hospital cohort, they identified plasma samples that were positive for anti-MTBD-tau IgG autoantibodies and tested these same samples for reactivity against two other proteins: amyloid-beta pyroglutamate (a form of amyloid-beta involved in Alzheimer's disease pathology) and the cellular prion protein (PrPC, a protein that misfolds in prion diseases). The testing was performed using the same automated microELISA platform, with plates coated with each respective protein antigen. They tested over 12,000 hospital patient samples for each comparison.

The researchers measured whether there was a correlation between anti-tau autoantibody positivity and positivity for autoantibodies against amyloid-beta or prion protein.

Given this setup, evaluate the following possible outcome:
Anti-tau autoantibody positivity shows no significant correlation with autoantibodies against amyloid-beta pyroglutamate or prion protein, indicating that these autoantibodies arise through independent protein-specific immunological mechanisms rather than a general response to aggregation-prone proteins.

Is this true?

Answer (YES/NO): YES